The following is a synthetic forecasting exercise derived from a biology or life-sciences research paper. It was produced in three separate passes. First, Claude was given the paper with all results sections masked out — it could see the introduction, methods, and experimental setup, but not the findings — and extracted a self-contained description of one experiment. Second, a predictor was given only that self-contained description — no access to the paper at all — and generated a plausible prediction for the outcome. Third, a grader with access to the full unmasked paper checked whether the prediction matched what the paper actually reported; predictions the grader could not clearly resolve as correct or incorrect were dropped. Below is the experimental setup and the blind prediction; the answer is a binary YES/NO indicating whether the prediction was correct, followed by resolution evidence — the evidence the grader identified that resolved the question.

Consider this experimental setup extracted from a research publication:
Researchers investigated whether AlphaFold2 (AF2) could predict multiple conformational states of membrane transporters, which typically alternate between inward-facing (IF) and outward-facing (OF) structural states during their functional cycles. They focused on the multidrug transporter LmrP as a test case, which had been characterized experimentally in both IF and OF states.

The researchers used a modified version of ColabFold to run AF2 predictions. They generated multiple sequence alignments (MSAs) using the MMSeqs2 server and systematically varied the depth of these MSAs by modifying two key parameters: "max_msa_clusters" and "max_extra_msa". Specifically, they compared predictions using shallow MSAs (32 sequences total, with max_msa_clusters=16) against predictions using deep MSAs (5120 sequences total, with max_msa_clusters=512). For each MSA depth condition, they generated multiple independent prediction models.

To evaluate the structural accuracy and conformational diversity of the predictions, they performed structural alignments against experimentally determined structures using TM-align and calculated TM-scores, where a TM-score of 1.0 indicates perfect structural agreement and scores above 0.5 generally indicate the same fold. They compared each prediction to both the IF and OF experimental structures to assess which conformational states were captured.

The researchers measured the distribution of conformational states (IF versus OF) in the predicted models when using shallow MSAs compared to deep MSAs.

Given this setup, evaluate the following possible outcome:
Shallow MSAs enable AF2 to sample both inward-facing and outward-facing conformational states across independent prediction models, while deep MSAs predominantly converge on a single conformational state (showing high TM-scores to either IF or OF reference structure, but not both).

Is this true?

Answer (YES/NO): YES